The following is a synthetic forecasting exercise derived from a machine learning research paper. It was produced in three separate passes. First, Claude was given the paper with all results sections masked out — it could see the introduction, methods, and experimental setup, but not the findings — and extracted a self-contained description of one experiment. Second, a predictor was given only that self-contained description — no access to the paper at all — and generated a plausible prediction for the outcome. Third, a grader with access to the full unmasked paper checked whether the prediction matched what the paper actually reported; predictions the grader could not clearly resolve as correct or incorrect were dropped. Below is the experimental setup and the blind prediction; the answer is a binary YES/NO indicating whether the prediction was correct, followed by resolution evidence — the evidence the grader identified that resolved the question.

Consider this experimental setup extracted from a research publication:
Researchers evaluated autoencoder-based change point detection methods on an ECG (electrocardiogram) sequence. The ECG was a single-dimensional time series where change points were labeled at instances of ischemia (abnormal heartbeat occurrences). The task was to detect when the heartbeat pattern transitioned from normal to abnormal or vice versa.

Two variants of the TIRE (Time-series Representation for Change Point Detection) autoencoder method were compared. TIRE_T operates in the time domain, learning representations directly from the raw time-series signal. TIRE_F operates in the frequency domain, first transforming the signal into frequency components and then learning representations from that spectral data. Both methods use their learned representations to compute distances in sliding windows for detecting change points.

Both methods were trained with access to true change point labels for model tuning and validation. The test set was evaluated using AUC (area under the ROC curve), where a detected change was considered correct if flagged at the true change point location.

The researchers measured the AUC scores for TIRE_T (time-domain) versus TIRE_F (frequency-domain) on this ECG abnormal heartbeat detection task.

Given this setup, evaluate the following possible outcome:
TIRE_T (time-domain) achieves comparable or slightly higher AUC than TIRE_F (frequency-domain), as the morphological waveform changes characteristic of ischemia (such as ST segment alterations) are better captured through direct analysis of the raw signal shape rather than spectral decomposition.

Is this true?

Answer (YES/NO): NO